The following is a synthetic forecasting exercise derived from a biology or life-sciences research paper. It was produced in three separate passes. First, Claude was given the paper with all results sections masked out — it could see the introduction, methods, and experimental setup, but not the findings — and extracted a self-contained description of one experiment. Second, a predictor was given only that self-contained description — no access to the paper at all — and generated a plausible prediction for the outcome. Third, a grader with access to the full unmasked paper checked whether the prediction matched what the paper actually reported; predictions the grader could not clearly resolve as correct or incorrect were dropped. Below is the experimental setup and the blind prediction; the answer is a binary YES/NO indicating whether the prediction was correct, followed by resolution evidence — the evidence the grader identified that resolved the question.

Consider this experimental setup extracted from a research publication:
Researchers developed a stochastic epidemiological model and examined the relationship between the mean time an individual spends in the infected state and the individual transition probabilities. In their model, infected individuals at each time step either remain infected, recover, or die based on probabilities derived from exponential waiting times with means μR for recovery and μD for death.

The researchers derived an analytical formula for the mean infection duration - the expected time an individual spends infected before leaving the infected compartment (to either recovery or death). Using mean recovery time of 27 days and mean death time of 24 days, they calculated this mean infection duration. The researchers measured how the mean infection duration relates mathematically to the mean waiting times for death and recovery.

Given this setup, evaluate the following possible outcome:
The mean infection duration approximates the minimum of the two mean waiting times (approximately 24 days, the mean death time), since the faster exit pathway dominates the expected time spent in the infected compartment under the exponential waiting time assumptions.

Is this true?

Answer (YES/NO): NO